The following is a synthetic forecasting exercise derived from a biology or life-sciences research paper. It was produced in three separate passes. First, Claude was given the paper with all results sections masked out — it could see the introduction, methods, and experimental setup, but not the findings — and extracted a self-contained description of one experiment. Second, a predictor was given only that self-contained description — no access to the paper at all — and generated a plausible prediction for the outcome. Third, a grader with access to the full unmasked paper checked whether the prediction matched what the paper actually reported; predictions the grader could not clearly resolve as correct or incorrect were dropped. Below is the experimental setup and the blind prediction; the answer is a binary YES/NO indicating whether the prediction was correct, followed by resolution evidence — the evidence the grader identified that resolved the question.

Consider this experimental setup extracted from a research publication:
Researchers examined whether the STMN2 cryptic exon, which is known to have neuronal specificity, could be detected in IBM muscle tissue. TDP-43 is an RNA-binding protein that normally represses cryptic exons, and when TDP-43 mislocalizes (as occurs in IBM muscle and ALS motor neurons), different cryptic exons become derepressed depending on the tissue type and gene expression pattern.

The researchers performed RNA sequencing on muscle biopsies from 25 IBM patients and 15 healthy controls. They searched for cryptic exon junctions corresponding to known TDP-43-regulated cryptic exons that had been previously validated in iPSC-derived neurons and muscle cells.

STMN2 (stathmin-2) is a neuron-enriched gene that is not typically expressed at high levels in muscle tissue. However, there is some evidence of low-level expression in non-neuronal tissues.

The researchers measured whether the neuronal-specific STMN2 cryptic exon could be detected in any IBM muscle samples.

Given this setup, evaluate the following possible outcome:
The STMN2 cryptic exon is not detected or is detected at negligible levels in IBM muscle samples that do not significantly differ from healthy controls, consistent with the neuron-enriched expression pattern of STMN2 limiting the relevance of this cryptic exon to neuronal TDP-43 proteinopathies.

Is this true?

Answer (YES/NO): NO